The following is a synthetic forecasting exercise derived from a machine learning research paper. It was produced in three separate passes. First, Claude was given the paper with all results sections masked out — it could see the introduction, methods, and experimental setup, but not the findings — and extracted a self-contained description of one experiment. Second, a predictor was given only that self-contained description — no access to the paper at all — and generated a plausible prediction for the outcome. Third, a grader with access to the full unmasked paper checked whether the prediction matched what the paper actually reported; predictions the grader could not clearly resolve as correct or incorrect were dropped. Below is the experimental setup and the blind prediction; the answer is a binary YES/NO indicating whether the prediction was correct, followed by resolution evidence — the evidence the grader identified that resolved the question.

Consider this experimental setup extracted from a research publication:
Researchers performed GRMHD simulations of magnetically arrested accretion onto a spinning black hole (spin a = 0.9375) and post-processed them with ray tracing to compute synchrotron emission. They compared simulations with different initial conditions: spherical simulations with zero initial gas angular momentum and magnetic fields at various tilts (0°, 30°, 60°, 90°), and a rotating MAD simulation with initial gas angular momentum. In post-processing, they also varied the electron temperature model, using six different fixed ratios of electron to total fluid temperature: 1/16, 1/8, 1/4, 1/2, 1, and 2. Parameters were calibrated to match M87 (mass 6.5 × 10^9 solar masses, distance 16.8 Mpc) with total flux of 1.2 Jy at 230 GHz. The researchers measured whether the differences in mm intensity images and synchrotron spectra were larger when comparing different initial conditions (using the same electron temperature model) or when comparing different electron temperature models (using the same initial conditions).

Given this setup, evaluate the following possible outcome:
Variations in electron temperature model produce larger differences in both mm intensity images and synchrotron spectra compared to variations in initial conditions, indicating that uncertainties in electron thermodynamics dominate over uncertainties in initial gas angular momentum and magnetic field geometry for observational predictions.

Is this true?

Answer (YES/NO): YES